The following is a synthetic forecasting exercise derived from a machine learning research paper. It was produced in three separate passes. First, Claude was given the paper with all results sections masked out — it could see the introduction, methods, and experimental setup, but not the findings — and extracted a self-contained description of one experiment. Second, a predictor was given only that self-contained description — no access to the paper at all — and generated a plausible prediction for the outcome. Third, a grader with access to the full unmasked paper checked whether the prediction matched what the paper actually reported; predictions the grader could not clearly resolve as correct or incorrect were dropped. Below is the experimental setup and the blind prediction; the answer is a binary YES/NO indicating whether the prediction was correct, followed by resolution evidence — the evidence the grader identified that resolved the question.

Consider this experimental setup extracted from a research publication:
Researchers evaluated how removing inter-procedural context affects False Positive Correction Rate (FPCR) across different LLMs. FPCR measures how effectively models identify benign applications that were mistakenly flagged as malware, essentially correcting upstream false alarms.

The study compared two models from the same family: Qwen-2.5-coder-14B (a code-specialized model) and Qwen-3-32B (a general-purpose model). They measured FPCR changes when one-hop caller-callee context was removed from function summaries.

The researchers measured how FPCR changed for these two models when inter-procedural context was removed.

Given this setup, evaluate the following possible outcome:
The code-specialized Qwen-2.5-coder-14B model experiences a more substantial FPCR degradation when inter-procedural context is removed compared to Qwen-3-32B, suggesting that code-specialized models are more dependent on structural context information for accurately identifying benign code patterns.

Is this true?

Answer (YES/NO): YES